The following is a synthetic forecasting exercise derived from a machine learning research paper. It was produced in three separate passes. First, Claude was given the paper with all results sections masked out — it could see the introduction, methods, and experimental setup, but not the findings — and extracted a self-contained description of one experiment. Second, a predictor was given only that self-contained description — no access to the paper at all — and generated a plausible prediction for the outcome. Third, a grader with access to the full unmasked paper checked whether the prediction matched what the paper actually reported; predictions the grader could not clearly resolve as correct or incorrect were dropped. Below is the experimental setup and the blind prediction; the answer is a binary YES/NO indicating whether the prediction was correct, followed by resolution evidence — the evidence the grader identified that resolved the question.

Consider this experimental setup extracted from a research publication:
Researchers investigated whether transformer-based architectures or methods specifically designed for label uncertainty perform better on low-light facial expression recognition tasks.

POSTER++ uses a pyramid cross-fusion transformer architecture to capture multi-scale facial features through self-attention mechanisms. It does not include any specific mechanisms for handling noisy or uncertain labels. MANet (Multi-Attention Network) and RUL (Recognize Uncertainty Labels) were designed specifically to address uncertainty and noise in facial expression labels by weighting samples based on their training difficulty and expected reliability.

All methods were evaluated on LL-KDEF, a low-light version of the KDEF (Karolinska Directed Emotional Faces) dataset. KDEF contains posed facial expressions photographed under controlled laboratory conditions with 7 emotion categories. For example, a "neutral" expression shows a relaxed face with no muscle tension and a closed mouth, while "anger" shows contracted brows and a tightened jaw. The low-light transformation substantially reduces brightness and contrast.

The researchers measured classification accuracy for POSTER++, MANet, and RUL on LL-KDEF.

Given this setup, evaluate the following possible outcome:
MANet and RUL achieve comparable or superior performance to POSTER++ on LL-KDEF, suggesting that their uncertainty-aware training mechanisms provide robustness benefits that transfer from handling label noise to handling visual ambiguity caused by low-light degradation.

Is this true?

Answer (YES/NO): NO